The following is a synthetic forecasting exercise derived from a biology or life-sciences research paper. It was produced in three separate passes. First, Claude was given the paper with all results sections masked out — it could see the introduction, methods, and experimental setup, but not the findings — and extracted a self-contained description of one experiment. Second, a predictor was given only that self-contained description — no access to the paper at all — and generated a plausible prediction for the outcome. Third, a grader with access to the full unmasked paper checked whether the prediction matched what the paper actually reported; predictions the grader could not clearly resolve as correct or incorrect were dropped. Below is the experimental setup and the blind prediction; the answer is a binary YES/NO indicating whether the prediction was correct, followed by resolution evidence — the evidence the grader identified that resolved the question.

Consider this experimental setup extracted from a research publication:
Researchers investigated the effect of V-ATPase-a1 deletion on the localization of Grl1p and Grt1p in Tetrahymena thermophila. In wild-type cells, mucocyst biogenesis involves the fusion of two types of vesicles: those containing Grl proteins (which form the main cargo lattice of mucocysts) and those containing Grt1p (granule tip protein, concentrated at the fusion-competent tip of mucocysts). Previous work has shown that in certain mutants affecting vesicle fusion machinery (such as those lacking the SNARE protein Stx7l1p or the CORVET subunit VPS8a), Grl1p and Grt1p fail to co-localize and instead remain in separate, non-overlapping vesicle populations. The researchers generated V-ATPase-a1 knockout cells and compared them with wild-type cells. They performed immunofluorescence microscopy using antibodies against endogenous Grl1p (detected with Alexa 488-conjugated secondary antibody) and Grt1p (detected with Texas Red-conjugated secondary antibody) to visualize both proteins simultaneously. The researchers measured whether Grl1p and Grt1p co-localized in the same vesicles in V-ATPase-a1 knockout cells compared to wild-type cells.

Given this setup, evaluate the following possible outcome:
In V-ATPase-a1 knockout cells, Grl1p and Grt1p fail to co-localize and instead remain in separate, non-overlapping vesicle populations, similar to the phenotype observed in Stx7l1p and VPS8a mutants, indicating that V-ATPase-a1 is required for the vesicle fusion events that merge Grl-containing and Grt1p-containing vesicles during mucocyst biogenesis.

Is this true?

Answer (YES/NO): NO